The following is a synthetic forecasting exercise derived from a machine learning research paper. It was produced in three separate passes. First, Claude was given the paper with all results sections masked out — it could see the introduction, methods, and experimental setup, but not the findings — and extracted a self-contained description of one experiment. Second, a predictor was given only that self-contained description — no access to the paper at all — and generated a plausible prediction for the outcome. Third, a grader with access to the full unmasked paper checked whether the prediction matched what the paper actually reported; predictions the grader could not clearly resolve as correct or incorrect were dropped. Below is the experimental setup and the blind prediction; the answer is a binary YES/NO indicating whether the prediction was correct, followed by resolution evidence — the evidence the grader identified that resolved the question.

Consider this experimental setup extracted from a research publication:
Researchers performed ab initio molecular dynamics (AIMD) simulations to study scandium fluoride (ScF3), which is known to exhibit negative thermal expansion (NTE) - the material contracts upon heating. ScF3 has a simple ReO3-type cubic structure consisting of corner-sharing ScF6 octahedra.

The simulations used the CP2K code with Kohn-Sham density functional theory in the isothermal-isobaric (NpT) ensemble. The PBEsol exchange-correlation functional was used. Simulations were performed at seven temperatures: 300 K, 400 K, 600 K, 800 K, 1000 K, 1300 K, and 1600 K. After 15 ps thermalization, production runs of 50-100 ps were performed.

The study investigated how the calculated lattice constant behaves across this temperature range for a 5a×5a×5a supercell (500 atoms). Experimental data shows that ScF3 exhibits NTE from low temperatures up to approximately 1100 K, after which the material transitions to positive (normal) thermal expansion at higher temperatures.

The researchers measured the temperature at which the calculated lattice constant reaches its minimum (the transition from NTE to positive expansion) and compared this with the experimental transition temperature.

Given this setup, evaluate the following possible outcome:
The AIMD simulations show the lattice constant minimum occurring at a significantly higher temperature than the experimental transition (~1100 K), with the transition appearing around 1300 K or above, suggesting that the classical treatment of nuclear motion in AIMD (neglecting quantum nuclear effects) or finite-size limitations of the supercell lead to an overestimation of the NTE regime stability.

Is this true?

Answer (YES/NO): NO